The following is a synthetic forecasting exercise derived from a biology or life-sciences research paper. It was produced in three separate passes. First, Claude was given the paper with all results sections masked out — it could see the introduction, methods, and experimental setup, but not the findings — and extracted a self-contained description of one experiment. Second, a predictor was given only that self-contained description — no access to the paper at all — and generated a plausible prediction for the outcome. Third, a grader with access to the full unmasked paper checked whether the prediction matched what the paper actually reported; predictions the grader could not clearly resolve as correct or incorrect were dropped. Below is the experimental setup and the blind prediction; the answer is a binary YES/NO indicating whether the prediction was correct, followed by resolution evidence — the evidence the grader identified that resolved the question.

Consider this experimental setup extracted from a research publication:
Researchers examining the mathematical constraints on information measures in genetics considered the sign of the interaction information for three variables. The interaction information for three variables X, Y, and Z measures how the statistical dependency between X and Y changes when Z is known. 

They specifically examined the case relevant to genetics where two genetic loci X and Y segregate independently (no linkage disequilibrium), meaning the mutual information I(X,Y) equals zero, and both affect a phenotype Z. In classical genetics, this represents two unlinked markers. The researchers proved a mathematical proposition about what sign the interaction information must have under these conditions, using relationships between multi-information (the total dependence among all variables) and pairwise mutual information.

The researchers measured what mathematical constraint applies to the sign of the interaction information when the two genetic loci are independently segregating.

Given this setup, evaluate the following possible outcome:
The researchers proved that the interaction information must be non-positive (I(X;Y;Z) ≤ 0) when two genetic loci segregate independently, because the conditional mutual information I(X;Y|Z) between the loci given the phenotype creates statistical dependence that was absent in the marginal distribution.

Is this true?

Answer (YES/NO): YES